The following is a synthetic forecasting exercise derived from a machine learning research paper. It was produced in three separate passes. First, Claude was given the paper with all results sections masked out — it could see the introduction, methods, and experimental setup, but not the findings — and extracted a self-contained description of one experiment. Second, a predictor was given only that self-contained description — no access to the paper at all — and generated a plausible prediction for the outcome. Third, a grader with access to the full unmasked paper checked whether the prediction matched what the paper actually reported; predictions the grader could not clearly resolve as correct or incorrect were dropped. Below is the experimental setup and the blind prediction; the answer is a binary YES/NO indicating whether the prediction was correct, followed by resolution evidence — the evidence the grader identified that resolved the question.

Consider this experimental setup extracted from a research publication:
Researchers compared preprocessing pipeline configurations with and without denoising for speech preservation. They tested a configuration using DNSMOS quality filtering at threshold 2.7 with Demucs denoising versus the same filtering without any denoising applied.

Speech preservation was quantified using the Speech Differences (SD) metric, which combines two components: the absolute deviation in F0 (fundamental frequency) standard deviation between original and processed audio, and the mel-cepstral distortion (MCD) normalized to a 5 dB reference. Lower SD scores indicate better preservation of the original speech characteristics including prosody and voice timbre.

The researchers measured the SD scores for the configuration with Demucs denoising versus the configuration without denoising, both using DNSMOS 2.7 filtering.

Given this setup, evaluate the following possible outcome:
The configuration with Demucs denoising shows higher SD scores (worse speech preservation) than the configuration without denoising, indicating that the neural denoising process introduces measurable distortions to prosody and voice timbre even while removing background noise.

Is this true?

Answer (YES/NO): YES